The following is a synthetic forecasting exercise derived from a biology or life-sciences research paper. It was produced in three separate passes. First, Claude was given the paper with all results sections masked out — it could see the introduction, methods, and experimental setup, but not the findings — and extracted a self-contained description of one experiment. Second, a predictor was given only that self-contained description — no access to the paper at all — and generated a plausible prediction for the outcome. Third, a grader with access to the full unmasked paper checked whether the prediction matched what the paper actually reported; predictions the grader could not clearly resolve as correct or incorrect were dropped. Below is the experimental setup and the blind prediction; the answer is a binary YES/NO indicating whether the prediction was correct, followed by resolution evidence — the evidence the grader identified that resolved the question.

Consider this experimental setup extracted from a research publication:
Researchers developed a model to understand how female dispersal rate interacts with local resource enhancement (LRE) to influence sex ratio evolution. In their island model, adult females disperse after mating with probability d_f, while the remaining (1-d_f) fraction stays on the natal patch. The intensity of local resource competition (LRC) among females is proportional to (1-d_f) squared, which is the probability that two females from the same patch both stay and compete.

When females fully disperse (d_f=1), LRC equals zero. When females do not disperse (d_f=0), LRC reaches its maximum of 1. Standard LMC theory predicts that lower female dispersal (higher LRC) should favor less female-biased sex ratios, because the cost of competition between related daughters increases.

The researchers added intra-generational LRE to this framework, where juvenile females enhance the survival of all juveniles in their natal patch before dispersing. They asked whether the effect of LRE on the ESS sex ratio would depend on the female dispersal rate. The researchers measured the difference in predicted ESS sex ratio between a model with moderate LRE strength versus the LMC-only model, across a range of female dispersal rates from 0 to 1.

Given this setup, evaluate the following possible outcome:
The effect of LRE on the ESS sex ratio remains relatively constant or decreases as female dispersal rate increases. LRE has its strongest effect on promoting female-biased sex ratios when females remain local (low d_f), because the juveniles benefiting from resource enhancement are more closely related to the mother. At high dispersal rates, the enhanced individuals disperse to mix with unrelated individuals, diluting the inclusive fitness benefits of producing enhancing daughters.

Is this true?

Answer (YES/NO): NO